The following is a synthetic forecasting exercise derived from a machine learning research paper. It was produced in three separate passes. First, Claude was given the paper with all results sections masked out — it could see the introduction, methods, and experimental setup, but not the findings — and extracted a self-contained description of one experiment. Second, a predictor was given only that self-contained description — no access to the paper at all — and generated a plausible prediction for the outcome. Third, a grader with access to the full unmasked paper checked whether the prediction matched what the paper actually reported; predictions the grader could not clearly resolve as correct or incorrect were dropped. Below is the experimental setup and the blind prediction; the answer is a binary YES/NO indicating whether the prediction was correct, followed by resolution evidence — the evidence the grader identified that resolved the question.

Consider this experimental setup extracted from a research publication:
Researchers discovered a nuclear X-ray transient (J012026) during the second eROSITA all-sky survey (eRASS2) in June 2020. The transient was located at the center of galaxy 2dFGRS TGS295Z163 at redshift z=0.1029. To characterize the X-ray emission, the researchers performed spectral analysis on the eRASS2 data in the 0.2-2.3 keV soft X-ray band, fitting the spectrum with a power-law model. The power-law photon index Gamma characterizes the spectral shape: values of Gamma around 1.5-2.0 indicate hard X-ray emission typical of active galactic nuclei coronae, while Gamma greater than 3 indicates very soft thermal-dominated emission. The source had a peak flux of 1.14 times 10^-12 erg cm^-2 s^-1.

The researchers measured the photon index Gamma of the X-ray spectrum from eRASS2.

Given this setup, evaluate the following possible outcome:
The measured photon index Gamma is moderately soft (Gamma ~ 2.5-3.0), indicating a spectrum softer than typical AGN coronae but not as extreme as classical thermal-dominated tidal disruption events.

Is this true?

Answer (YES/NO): NO